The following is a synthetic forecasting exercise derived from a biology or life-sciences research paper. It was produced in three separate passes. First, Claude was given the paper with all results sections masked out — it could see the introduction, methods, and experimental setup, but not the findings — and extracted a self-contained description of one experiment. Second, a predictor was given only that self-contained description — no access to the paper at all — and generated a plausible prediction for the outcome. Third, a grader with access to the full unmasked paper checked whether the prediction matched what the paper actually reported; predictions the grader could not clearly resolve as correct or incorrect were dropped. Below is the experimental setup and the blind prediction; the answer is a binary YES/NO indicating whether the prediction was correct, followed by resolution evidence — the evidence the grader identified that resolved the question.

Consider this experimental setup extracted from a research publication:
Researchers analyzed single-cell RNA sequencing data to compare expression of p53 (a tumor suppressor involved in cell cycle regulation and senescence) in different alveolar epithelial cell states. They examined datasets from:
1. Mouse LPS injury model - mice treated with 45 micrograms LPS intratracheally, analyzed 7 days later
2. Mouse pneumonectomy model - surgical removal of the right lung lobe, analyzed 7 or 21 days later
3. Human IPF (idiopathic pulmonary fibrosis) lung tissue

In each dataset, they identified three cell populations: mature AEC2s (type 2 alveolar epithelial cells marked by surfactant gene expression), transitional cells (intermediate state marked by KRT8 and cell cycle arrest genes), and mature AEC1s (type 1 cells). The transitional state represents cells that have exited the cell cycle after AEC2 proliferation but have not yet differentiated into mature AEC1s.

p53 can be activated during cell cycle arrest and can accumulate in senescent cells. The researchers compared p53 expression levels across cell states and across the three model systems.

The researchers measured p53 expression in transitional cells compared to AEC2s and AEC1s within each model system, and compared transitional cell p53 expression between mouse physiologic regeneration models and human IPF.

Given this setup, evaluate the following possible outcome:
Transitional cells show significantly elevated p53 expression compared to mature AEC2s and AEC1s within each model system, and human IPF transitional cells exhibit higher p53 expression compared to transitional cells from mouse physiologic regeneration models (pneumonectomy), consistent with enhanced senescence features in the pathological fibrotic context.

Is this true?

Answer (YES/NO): NO